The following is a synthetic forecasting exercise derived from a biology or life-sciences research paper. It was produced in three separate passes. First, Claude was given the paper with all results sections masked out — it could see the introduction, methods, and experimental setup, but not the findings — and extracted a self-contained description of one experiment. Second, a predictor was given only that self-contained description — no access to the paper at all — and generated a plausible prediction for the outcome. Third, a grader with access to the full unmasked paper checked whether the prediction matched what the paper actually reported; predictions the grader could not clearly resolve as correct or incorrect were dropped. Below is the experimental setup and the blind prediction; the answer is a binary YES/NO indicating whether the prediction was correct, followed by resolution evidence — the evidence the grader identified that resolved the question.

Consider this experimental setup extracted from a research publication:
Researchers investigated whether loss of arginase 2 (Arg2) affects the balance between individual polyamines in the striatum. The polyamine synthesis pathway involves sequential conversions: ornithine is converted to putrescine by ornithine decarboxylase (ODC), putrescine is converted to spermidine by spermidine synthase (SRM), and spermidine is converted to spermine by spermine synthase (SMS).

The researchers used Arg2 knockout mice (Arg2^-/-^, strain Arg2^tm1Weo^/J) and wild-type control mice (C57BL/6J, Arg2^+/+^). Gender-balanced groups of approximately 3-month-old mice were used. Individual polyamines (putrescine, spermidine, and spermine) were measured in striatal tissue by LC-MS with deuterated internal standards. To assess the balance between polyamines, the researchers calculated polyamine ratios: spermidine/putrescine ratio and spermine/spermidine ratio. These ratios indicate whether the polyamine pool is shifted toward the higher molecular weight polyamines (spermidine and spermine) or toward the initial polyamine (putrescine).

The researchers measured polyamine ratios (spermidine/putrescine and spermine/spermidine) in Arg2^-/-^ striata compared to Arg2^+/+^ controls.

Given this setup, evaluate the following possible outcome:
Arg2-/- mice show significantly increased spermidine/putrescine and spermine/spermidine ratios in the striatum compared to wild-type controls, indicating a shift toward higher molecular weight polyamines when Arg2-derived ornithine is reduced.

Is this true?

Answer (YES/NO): YES